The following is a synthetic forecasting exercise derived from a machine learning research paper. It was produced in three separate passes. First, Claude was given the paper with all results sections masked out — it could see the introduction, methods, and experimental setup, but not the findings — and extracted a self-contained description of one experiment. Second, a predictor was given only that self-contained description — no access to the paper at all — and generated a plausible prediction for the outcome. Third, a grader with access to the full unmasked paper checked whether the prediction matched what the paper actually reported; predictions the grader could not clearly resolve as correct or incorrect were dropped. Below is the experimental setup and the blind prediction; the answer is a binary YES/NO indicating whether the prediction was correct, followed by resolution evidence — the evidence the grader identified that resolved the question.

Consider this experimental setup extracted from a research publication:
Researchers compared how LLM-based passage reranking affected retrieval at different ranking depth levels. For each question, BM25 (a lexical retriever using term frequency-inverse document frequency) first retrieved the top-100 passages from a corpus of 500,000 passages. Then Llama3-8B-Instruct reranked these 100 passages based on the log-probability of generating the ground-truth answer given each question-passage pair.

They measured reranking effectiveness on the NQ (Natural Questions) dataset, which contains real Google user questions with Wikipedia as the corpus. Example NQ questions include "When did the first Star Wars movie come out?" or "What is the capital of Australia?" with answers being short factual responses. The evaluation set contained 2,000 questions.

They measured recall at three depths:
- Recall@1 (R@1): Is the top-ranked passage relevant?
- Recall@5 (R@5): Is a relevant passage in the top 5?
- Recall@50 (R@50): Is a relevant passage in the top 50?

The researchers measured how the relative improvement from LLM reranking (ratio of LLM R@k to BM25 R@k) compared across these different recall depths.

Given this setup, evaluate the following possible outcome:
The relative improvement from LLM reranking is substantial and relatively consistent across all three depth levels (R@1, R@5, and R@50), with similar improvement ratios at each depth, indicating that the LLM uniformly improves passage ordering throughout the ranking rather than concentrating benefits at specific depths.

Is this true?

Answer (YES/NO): NO